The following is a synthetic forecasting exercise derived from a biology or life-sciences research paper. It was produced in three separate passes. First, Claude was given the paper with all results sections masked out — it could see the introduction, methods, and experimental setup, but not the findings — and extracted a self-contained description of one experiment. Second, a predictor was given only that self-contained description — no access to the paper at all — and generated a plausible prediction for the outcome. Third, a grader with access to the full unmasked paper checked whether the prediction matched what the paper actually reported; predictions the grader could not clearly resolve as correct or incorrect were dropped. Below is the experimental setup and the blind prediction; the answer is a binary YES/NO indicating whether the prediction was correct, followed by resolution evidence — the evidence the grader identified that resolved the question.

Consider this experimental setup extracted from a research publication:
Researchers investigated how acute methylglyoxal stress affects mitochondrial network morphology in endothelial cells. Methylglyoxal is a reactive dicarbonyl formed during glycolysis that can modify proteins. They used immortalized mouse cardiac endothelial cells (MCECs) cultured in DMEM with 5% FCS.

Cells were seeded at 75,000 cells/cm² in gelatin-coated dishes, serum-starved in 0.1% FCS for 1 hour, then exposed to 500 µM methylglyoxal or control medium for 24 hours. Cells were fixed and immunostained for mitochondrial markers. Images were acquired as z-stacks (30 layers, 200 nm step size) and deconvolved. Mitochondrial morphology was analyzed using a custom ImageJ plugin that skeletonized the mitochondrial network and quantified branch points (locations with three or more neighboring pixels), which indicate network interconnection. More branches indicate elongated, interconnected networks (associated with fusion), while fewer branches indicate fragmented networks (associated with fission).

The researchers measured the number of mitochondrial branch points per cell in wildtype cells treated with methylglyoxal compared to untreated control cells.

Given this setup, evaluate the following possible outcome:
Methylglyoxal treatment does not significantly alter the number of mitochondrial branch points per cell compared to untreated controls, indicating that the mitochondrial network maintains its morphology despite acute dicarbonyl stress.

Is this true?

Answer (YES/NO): NO